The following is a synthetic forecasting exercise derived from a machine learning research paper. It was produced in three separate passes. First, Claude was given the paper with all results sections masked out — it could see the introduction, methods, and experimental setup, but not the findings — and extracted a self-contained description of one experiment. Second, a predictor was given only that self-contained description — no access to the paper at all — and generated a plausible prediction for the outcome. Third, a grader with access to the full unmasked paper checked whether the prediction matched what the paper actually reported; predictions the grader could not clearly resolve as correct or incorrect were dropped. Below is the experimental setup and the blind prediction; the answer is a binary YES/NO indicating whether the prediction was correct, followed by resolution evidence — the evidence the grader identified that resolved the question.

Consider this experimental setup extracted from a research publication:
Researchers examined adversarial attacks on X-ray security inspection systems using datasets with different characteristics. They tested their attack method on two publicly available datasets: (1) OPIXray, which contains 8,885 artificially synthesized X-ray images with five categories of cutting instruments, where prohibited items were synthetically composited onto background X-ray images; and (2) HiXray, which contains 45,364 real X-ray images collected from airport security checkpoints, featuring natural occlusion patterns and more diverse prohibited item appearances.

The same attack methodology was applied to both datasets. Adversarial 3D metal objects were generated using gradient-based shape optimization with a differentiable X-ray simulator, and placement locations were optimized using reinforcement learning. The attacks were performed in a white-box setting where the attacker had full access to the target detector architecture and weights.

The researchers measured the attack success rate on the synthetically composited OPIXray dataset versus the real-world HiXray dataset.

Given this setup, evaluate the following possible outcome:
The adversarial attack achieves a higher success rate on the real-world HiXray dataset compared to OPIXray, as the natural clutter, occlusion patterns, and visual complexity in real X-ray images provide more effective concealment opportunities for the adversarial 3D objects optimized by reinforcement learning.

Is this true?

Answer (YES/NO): NO